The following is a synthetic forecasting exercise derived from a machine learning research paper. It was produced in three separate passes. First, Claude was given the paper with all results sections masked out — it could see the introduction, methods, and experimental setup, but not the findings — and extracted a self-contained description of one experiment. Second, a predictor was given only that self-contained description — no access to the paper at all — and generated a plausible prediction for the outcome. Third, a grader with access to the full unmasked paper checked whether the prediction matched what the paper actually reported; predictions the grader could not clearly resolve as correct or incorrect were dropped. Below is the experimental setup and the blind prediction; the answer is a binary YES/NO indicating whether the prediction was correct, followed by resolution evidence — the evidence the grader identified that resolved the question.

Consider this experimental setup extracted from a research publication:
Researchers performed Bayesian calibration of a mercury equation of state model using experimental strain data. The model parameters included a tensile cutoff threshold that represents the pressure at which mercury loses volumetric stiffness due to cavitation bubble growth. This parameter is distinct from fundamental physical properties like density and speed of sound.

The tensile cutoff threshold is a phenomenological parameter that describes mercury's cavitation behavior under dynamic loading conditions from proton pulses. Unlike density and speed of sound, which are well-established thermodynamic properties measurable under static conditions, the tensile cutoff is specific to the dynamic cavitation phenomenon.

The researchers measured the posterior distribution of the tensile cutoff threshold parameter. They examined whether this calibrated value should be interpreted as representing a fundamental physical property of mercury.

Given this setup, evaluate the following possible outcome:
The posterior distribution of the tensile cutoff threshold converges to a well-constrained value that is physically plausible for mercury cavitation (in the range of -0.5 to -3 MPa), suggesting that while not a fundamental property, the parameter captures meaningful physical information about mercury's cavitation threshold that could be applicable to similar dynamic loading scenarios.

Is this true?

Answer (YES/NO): NO